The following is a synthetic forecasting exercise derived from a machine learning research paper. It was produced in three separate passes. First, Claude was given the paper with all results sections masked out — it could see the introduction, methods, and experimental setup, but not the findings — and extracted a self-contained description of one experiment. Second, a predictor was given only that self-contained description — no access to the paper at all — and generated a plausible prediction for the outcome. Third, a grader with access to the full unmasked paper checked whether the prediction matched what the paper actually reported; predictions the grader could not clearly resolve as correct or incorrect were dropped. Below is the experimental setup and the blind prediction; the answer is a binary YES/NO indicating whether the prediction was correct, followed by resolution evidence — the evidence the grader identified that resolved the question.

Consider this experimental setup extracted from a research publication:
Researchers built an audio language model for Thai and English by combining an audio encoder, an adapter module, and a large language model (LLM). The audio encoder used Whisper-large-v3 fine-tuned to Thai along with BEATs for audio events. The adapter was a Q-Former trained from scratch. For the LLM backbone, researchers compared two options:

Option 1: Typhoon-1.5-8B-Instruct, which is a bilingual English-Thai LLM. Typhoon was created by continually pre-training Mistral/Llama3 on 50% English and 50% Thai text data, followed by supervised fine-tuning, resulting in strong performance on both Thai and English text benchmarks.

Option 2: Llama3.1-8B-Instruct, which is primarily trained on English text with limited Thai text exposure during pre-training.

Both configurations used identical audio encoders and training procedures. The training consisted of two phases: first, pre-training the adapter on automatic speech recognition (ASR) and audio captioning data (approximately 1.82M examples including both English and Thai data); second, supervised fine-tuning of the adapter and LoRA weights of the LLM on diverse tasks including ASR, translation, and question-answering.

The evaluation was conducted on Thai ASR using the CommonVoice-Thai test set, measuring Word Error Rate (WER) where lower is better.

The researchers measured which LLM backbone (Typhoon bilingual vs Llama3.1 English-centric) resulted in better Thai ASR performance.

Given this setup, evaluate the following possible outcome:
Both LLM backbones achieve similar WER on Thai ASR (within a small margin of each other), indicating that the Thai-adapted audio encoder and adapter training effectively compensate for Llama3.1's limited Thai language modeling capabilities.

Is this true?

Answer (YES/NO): NO